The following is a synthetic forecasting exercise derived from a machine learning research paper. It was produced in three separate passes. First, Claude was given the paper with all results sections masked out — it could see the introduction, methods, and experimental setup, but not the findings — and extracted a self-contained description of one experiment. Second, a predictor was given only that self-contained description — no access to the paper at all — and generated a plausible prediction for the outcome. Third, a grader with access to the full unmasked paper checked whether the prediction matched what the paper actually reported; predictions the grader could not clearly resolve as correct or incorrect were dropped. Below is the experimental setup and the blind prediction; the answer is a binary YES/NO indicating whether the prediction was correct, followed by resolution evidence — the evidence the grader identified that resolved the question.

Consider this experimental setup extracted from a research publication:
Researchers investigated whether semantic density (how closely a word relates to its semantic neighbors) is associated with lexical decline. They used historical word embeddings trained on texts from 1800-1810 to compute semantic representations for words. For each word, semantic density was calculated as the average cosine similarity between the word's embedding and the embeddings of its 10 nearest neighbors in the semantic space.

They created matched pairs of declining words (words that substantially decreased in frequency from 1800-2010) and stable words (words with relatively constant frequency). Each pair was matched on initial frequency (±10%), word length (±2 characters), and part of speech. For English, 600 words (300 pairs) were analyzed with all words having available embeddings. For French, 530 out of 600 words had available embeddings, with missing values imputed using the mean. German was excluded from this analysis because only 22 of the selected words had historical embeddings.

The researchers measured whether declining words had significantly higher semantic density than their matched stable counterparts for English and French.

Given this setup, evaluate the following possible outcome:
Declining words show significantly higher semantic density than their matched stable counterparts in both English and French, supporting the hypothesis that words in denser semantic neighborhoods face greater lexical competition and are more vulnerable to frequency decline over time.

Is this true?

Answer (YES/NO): YES